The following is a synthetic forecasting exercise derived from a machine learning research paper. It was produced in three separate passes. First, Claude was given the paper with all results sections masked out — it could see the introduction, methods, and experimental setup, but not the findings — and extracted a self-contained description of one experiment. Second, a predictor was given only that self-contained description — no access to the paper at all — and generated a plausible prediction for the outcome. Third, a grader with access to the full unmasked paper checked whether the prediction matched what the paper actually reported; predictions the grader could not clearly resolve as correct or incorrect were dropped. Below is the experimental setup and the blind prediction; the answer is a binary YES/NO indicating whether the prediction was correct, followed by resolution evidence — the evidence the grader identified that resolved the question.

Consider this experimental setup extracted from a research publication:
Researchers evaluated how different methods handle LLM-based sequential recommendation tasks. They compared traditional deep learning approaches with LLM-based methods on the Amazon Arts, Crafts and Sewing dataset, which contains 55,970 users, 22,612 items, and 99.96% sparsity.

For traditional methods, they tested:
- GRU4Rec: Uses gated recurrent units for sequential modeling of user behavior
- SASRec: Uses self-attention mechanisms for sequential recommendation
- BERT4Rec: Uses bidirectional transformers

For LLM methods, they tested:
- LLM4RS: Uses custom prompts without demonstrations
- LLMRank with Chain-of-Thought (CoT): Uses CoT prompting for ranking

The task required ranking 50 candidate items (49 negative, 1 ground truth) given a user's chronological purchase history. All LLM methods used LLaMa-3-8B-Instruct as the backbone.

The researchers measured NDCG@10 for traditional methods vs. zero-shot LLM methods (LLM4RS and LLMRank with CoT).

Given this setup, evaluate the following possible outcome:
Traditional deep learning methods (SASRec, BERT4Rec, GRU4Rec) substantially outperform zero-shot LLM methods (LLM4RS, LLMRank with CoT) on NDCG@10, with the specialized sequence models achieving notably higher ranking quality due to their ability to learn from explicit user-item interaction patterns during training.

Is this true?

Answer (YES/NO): NO